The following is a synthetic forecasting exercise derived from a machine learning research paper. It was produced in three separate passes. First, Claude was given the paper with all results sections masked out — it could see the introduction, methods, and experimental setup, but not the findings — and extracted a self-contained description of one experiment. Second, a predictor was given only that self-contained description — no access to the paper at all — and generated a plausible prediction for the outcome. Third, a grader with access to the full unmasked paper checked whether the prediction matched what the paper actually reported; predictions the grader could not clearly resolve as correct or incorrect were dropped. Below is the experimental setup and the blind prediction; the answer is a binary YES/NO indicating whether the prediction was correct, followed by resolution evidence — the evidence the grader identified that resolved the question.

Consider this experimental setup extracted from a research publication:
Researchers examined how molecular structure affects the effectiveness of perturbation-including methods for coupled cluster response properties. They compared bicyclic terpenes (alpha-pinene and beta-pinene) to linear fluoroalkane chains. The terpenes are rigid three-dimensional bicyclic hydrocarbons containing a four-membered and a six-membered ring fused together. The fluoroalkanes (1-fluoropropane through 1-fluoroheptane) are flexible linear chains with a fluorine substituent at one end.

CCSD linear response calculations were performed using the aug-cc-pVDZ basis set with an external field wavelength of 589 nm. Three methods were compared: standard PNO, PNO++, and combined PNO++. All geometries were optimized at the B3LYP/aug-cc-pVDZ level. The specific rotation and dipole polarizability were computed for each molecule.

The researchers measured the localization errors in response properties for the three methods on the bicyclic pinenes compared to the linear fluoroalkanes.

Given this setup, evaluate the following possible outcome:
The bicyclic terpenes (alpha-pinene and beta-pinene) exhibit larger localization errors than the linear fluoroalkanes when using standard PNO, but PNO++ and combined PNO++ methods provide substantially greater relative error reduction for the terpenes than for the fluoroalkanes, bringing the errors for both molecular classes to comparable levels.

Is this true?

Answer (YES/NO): NO